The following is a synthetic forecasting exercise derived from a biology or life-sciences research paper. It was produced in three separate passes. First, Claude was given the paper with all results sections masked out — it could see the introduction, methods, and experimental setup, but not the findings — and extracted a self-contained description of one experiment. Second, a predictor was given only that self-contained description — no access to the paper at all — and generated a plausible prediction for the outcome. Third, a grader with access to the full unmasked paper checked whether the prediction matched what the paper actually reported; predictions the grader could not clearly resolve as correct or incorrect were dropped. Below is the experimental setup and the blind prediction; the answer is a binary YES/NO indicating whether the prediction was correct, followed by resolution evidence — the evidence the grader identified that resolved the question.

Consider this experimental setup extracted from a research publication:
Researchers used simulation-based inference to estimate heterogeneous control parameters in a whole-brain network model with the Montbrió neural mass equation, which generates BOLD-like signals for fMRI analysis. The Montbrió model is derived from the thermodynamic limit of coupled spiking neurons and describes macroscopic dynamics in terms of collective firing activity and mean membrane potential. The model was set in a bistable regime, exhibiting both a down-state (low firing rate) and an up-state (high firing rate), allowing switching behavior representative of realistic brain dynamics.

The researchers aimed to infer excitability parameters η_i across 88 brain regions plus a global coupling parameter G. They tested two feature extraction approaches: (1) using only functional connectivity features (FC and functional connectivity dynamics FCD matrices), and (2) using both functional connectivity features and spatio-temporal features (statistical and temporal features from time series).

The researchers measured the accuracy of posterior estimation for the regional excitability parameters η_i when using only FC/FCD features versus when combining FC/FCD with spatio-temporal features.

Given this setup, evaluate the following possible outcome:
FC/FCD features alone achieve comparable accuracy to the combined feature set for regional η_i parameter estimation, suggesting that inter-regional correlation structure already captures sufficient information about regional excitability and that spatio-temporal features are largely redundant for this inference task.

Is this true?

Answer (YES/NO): NO